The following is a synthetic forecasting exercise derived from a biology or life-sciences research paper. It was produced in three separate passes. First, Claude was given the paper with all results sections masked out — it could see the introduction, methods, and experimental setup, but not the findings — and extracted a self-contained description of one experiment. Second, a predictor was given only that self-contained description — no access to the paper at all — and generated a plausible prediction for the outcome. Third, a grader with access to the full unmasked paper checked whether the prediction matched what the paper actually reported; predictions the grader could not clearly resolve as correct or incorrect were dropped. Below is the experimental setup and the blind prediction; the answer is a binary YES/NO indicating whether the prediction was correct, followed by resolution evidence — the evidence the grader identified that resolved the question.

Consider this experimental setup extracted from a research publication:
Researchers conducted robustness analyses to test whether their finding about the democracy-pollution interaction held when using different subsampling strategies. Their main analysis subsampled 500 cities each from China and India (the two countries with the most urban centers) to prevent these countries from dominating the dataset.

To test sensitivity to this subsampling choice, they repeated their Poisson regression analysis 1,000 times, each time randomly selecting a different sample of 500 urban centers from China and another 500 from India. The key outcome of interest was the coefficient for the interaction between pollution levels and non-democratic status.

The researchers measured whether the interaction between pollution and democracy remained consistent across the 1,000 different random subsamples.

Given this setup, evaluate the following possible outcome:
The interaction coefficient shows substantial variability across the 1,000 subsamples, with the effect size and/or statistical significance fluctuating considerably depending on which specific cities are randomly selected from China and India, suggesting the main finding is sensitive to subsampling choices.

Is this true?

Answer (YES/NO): NO